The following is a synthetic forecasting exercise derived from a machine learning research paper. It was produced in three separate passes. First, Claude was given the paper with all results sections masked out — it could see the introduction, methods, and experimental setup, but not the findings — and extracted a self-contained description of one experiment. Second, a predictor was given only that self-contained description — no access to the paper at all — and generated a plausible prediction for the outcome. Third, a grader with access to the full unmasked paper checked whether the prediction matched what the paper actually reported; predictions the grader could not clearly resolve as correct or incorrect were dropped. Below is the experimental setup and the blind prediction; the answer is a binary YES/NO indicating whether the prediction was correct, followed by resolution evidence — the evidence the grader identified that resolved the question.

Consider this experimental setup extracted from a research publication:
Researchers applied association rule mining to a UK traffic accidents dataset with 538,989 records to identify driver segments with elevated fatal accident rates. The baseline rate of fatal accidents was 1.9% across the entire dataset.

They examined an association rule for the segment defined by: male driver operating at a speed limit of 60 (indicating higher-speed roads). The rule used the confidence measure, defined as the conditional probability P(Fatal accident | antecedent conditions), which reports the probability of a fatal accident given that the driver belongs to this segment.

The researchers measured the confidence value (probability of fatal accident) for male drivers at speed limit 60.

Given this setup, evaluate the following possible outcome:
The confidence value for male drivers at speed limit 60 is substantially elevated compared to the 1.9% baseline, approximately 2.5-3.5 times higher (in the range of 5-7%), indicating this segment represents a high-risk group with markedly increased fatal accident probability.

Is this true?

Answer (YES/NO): NO